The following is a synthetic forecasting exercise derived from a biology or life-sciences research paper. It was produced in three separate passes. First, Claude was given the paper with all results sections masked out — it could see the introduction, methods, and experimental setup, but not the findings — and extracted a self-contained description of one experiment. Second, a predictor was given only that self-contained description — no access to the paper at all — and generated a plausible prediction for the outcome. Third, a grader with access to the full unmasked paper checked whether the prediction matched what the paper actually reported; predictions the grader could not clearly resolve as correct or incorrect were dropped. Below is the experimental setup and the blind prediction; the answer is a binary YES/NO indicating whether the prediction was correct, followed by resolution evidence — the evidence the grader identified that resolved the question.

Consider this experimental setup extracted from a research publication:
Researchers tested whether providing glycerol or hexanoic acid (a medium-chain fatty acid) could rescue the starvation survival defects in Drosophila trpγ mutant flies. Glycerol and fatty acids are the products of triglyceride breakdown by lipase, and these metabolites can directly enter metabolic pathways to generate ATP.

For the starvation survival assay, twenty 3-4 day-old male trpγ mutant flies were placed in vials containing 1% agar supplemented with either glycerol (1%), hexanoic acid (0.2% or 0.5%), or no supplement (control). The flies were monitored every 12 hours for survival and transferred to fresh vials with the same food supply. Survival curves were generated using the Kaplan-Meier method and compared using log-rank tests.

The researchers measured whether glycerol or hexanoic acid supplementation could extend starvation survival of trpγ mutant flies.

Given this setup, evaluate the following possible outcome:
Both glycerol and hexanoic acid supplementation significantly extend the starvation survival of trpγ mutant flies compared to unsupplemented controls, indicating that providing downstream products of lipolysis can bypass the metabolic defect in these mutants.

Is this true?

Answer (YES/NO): NO